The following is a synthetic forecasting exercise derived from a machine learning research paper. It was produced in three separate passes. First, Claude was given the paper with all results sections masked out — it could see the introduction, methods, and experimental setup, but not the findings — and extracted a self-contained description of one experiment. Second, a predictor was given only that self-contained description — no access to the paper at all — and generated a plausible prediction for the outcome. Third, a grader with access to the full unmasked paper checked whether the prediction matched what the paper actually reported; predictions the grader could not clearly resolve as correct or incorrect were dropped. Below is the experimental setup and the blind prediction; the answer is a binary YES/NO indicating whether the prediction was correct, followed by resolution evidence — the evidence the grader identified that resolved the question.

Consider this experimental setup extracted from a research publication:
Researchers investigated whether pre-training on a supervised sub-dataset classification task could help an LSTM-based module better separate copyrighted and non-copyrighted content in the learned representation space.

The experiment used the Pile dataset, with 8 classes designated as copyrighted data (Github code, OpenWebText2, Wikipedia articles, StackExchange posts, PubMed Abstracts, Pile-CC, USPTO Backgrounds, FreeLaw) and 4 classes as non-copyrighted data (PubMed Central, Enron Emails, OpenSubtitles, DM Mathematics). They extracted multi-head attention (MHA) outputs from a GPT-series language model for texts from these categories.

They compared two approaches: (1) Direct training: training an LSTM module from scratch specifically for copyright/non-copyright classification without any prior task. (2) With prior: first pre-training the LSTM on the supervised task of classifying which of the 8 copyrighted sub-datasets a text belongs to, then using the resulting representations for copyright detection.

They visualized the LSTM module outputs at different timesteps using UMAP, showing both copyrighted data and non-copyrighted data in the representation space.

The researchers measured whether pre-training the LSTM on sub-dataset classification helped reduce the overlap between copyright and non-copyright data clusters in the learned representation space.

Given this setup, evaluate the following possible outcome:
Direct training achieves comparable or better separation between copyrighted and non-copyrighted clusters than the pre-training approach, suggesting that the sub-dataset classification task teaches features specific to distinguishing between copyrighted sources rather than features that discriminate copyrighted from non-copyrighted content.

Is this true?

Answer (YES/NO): NO